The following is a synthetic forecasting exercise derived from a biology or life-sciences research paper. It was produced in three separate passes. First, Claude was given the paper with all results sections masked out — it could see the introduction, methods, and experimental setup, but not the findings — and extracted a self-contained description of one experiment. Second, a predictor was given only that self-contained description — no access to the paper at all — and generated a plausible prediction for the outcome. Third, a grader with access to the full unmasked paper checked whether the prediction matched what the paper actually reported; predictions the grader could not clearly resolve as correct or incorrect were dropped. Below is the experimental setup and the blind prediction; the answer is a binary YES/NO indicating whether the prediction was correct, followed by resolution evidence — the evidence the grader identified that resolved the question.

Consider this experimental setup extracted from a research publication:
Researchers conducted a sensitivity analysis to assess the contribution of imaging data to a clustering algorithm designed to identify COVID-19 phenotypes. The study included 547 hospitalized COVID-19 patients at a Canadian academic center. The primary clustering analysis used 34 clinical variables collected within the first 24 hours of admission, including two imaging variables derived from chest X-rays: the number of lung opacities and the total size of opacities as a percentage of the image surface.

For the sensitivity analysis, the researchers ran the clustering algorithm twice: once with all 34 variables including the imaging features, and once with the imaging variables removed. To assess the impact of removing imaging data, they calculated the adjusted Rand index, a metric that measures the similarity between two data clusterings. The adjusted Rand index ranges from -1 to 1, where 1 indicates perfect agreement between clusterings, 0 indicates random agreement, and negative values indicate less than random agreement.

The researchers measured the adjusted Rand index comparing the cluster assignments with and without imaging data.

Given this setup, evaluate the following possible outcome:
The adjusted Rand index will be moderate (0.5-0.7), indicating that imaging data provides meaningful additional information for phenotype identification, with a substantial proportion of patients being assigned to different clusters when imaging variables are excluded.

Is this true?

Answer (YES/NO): YES